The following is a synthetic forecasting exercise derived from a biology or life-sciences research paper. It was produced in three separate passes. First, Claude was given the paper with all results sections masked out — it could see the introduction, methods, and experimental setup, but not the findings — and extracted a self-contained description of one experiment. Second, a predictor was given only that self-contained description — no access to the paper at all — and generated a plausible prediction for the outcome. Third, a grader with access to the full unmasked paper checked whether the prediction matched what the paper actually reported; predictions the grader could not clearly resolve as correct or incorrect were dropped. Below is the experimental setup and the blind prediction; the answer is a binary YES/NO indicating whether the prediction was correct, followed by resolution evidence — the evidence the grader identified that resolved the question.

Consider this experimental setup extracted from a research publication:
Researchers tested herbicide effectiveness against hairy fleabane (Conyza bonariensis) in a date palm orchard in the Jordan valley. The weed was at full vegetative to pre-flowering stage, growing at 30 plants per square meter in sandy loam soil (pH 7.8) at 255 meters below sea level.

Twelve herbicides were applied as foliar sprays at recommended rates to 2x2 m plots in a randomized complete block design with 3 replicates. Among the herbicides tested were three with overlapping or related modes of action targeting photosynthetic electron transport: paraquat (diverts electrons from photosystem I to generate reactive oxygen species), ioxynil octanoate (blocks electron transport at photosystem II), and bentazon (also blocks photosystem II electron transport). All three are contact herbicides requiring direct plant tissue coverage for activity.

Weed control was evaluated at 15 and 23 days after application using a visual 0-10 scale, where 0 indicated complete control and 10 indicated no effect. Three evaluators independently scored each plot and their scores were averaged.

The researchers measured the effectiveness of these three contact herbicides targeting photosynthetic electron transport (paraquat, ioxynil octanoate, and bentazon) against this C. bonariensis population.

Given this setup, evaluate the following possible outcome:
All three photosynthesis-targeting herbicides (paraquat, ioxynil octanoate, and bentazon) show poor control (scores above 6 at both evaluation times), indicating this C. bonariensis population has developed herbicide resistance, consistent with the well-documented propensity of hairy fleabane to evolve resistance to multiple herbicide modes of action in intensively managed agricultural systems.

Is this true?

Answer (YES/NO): NO